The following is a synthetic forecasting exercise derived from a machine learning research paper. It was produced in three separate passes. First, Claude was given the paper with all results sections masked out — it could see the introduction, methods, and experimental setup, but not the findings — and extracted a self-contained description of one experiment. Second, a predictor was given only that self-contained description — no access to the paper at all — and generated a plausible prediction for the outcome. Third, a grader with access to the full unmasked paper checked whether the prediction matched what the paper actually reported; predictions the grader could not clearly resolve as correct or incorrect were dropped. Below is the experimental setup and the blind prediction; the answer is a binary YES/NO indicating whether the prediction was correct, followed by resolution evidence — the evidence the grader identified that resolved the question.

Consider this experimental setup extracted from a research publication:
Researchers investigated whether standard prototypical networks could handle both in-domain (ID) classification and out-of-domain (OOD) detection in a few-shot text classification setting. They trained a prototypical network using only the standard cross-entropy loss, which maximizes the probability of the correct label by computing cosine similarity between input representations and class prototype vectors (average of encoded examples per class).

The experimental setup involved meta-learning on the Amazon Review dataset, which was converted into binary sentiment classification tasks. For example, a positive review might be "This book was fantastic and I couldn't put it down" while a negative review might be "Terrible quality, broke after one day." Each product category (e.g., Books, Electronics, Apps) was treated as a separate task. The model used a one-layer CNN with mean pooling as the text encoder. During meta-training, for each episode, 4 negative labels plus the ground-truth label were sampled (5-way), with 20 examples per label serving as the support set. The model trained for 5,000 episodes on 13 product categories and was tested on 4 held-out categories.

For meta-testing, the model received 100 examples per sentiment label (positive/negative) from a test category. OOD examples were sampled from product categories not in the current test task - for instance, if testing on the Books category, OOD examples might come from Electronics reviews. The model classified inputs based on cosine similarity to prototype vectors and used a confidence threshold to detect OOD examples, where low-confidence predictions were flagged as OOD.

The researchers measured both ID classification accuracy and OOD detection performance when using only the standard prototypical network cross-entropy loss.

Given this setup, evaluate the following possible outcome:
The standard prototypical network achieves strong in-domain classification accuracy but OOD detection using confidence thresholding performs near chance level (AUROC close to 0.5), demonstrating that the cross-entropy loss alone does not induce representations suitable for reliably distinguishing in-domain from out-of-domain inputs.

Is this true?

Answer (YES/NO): NO